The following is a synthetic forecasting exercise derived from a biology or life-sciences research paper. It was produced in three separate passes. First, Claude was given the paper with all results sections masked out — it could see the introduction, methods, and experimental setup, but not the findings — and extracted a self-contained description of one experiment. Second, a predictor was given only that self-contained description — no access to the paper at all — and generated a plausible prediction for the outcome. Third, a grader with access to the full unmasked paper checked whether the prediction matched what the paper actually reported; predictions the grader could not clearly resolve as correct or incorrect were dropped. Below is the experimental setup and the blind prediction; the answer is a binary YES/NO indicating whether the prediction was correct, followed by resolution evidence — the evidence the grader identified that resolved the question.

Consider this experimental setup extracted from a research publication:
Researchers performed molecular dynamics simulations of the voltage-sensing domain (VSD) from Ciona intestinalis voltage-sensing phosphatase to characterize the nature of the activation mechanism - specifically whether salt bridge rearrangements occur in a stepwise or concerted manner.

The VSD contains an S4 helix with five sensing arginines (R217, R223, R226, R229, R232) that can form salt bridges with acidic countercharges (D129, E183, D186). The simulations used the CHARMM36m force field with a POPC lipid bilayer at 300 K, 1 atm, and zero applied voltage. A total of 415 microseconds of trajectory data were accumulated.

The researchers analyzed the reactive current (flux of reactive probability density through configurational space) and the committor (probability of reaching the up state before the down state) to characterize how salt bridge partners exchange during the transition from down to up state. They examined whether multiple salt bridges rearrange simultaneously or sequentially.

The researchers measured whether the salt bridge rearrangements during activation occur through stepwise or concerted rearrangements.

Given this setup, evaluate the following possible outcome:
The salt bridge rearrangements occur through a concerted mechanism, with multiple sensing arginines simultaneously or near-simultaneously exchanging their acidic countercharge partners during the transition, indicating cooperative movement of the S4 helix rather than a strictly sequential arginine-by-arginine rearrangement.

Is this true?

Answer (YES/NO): NO